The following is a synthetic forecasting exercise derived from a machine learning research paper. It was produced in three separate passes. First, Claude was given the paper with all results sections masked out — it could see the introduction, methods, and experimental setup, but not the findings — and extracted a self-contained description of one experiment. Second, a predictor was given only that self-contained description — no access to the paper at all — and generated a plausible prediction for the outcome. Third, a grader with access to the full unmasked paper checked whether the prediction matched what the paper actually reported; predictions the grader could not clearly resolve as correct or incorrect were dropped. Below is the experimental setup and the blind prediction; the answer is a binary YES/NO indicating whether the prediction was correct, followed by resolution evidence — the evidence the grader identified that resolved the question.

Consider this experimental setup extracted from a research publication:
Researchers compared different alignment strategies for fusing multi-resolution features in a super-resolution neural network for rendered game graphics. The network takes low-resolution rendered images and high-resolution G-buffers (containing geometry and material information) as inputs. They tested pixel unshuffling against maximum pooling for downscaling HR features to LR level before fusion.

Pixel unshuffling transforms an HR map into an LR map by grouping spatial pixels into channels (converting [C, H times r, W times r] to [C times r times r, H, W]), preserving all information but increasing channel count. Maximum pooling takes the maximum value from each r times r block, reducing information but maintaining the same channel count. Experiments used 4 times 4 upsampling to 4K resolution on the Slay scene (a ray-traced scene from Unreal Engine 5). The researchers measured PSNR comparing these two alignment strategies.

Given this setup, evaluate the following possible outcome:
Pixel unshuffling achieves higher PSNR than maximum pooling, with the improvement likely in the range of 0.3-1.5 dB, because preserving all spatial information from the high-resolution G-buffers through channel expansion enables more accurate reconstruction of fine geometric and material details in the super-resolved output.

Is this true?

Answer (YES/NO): YES